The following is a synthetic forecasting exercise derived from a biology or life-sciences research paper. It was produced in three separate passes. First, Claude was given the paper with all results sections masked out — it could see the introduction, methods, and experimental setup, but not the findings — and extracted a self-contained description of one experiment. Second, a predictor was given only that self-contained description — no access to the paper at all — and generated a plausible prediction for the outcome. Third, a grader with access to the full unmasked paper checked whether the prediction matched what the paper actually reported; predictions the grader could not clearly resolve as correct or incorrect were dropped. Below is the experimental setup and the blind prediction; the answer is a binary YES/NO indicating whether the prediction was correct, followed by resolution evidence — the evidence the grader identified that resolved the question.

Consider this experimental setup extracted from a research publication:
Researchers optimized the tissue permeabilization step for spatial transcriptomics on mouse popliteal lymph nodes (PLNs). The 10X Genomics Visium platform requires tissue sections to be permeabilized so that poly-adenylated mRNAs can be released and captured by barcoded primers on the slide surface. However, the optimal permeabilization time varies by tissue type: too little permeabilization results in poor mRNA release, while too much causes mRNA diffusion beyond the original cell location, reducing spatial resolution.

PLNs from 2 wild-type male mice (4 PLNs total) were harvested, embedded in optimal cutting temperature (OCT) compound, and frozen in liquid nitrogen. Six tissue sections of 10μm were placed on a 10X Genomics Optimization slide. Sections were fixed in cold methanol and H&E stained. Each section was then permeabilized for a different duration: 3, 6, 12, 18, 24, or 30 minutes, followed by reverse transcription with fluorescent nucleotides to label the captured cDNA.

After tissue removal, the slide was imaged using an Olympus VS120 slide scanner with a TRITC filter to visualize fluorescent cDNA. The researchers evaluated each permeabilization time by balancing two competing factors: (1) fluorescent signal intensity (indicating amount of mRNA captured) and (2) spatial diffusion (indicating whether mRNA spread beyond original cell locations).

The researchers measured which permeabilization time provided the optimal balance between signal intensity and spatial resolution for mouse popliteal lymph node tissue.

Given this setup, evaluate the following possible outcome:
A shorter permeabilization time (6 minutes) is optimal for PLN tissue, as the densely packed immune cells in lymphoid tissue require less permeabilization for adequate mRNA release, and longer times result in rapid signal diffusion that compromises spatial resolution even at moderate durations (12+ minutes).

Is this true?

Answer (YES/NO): NO